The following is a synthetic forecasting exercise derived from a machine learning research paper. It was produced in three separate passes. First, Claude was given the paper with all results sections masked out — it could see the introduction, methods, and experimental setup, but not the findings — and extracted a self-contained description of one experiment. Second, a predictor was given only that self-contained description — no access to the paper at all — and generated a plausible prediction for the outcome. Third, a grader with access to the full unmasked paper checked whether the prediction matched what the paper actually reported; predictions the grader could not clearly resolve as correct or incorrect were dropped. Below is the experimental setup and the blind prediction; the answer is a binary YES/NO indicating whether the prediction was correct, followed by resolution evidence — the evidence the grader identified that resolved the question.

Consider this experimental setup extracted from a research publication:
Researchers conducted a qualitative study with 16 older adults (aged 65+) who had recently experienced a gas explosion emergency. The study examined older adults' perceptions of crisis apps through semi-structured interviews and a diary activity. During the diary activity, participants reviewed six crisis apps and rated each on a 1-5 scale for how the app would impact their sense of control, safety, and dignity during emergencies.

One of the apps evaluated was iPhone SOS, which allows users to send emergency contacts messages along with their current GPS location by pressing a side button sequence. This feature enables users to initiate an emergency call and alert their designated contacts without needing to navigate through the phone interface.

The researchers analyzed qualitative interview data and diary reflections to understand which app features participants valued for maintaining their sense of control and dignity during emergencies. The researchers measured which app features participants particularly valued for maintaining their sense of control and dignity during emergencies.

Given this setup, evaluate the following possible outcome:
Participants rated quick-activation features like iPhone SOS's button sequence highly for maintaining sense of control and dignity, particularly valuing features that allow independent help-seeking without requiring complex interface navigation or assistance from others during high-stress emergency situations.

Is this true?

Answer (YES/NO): NO